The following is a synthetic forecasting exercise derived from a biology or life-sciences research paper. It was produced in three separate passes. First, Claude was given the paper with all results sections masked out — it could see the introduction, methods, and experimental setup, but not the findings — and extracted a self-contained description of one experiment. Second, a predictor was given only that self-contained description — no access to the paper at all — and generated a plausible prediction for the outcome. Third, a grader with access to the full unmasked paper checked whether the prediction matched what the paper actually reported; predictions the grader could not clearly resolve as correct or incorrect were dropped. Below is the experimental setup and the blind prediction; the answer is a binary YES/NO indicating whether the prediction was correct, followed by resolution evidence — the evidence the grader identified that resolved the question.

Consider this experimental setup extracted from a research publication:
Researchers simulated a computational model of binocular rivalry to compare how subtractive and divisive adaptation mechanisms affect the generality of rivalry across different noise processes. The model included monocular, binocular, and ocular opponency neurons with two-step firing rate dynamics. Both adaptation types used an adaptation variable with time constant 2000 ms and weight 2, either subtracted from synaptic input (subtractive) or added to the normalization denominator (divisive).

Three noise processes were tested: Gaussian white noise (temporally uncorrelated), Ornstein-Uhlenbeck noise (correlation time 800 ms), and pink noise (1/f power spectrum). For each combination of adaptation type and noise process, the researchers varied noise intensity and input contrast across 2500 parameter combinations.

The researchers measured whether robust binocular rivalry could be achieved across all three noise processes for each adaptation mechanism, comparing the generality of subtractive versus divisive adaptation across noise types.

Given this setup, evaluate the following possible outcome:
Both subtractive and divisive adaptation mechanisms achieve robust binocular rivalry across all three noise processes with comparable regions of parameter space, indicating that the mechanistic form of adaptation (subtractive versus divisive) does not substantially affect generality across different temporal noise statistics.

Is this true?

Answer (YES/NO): NO